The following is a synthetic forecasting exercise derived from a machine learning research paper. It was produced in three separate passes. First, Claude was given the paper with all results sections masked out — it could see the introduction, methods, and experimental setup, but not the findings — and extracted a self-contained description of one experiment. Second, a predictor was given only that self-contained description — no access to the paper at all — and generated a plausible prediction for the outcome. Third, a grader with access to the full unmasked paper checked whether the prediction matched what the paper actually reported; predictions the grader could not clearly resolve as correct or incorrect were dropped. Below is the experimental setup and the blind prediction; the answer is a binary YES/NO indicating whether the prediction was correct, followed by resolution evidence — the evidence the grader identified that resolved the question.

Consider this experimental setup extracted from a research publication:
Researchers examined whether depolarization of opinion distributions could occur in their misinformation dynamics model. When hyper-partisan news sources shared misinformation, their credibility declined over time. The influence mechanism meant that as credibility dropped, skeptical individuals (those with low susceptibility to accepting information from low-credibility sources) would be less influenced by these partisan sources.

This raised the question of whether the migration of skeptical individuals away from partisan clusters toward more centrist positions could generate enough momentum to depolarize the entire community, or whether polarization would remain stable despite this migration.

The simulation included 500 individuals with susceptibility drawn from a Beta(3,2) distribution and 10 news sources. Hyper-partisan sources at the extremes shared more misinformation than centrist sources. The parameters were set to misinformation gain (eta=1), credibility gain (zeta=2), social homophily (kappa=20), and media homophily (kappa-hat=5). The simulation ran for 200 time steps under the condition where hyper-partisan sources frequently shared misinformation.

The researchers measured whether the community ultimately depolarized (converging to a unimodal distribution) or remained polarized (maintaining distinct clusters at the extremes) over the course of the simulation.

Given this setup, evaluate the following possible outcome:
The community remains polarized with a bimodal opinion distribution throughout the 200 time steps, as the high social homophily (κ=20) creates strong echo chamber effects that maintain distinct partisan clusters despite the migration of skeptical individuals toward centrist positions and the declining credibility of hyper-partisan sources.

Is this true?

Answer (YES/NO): YES